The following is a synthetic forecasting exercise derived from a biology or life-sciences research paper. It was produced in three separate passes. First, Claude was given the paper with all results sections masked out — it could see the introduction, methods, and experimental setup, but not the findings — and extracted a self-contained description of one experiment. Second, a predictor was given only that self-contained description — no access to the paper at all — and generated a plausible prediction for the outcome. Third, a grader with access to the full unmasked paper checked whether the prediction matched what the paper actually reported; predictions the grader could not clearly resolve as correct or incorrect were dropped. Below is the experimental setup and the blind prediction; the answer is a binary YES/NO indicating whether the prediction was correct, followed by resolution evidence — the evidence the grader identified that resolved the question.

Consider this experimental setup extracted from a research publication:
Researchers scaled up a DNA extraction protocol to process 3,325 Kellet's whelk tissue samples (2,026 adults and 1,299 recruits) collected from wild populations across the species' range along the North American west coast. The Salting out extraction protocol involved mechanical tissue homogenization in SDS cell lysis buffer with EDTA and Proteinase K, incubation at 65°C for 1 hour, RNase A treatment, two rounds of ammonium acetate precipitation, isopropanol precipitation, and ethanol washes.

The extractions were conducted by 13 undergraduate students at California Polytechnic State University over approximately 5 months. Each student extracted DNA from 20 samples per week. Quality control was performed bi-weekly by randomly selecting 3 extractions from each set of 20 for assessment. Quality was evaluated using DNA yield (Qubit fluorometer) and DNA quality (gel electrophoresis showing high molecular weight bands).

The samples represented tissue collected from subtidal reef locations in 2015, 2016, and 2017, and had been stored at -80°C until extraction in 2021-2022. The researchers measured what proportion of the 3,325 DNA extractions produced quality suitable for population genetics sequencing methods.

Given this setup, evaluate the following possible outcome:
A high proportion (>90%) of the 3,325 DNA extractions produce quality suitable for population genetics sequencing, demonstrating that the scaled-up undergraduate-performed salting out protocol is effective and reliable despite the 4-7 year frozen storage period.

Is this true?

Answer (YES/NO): NO